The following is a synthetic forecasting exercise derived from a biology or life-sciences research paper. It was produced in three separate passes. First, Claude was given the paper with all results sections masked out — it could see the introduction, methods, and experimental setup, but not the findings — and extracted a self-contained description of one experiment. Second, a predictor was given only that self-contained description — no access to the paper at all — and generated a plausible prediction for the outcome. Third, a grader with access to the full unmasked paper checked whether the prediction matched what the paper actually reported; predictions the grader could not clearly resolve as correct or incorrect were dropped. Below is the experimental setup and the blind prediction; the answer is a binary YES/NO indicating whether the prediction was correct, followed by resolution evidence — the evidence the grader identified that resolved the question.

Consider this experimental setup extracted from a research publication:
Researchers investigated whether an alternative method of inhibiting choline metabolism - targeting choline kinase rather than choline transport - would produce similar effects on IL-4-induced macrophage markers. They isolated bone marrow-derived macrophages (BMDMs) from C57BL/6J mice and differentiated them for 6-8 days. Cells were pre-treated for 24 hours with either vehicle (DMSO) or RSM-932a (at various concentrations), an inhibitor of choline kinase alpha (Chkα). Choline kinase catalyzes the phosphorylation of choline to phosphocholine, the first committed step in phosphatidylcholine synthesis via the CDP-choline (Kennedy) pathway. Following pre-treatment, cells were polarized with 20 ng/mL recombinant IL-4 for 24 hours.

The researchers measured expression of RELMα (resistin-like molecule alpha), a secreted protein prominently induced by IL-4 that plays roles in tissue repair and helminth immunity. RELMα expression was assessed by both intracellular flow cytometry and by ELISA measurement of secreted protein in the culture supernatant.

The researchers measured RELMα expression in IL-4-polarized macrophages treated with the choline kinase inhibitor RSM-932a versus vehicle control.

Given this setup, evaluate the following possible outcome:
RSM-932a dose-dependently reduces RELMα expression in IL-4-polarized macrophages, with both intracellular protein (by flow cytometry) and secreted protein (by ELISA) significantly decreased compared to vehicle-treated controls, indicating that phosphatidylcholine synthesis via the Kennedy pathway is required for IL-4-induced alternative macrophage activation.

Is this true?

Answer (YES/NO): NO